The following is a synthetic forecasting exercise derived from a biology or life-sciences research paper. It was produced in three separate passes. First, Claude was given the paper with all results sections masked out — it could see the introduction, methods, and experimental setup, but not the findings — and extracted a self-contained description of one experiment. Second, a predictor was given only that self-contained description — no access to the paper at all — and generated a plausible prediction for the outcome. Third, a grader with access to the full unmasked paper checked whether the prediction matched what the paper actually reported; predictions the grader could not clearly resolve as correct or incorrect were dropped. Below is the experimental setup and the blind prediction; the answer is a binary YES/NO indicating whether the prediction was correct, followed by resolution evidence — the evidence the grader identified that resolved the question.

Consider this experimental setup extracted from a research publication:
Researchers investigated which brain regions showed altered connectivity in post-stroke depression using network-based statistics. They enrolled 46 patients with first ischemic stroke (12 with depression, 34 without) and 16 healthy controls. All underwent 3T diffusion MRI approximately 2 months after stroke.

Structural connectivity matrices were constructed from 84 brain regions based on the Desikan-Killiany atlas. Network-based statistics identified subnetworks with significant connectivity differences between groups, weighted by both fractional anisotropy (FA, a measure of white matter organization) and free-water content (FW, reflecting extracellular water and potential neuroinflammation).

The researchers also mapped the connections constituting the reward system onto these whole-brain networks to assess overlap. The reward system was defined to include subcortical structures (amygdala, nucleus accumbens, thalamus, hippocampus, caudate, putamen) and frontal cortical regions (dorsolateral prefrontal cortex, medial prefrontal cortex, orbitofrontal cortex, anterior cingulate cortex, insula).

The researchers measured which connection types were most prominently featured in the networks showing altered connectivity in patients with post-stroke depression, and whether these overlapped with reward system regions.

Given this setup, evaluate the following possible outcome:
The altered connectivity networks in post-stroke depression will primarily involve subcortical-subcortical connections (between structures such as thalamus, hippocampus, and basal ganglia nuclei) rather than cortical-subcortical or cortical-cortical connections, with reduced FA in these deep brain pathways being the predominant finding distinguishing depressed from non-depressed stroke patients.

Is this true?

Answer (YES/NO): NO